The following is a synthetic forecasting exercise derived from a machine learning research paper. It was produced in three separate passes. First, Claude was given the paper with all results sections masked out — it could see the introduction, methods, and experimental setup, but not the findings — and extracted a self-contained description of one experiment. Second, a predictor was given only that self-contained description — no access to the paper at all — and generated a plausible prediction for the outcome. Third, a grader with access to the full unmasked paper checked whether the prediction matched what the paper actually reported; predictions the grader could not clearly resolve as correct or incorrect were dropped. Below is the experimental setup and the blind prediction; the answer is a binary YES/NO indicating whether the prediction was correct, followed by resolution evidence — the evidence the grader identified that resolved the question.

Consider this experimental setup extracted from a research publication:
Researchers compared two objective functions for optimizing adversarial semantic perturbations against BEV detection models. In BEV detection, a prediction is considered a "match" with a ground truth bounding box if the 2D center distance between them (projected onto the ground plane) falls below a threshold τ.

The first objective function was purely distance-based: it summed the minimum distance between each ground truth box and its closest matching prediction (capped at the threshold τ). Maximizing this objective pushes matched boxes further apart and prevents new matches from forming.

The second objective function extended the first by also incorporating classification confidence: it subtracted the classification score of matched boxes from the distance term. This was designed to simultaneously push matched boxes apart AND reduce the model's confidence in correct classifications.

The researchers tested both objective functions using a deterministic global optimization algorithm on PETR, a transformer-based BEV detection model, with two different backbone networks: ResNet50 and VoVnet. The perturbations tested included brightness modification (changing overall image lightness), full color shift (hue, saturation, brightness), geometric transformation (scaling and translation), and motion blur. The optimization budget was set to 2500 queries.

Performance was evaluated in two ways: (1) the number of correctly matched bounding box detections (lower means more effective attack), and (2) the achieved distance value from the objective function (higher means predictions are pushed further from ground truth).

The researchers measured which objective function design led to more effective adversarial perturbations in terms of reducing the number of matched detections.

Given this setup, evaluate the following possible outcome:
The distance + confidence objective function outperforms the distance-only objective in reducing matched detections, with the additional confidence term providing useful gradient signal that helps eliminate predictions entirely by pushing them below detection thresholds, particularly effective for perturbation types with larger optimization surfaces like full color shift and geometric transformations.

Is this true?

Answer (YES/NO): NO